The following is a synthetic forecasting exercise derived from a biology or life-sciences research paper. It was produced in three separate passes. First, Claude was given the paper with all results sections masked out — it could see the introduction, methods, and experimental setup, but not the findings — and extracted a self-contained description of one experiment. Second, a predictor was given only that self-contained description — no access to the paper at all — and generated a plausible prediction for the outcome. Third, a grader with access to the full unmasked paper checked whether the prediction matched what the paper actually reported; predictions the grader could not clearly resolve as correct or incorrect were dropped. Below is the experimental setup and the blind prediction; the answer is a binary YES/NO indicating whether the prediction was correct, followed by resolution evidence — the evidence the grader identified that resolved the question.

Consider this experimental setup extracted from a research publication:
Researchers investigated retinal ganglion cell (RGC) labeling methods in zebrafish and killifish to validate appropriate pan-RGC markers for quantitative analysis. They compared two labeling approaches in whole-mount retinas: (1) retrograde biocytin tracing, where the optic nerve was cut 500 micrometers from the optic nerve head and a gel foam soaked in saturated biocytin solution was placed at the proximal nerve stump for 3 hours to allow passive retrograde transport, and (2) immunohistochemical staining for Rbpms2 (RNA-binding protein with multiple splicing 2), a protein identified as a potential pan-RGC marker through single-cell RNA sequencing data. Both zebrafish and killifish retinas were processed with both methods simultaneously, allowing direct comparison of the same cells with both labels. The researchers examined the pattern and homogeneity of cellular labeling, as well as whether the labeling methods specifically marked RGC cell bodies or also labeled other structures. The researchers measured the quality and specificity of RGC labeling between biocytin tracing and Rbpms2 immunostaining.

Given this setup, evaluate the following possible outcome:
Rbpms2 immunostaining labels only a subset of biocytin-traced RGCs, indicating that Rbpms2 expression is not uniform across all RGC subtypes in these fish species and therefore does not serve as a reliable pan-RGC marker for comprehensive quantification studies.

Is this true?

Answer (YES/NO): NO